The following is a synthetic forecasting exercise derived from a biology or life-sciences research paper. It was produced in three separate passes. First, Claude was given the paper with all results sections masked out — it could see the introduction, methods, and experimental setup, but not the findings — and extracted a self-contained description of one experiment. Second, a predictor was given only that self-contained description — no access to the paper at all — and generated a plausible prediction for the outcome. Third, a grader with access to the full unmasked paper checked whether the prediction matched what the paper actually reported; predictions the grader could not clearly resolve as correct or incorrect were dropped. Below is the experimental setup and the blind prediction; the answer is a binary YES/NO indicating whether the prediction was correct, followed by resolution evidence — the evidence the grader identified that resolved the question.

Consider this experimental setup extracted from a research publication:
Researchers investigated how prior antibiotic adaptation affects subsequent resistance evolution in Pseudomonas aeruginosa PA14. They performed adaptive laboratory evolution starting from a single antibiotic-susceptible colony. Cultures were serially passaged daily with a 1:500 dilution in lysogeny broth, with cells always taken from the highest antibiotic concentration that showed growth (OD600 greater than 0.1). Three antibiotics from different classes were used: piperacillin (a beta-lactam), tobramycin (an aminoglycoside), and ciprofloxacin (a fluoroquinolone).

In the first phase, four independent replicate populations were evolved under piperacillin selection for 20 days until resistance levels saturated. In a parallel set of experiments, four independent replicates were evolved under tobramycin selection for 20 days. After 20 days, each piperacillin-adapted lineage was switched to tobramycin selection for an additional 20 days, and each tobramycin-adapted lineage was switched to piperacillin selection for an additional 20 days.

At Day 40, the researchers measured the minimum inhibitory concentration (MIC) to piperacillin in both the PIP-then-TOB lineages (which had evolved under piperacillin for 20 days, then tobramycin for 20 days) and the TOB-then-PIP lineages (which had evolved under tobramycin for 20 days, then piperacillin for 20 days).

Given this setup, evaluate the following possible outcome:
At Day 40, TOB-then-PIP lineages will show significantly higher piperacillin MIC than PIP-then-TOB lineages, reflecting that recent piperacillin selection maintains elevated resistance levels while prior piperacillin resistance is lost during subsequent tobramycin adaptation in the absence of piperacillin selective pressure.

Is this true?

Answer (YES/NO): NO